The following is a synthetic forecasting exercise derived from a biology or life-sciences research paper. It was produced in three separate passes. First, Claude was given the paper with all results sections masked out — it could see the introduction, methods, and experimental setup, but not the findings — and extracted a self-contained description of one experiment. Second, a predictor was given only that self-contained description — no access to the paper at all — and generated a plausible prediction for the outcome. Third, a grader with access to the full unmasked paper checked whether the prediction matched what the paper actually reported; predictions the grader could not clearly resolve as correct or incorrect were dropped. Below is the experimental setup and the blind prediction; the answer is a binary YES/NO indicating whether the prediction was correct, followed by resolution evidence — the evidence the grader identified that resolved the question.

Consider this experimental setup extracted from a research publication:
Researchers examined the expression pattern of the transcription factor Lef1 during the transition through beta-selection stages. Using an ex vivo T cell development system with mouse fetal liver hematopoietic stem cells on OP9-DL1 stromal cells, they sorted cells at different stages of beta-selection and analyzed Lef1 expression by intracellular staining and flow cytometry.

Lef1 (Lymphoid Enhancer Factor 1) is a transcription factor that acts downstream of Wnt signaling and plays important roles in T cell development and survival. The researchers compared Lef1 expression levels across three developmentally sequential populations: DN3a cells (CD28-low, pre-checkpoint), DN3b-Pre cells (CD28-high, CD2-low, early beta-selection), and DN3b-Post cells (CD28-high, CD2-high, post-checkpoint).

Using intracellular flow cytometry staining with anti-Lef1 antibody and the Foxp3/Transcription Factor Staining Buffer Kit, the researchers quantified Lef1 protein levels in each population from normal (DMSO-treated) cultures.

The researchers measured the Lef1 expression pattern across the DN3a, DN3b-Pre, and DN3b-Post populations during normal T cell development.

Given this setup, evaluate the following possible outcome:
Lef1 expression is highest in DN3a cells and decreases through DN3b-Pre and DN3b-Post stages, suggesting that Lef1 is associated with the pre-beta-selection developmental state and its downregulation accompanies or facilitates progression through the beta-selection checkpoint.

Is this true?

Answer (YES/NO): NO